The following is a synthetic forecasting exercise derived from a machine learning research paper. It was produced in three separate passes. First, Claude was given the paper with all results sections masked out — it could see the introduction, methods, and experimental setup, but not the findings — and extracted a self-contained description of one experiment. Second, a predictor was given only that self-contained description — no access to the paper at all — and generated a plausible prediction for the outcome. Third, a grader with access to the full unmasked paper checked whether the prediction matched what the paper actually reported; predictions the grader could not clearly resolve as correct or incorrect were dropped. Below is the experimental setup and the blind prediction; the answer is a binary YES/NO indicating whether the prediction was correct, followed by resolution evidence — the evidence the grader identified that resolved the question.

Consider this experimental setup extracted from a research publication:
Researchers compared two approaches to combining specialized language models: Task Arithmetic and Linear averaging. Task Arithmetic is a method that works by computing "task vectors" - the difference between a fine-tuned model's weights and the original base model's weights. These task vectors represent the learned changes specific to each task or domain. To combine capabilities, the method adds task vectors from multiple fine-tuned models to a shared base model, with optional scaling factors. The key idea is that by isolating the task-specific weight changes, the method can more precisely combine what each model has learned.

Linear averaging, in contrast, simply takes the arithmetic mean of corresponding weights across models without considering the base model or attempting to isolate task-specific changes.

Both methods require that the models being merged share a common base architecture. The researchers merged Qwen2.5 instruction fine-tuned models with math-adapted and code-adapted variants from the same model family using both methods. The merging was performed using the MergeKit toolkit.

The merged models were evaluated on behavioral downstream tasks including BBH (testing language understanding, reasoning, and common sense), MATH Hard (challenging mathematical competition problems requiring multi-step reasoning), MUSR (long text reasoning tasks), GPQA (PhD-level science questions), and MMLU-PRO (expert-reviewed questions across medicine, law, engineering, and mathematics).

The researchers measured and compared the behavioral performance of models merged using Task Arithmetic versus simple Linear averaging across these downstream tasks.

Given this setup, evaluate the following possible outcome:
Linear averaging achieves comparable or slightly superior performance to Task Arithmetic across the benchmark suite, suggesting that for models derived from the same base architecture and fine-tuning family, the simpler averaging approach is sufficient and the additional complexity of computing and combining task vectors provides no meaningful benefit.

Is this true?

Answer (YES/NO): YES